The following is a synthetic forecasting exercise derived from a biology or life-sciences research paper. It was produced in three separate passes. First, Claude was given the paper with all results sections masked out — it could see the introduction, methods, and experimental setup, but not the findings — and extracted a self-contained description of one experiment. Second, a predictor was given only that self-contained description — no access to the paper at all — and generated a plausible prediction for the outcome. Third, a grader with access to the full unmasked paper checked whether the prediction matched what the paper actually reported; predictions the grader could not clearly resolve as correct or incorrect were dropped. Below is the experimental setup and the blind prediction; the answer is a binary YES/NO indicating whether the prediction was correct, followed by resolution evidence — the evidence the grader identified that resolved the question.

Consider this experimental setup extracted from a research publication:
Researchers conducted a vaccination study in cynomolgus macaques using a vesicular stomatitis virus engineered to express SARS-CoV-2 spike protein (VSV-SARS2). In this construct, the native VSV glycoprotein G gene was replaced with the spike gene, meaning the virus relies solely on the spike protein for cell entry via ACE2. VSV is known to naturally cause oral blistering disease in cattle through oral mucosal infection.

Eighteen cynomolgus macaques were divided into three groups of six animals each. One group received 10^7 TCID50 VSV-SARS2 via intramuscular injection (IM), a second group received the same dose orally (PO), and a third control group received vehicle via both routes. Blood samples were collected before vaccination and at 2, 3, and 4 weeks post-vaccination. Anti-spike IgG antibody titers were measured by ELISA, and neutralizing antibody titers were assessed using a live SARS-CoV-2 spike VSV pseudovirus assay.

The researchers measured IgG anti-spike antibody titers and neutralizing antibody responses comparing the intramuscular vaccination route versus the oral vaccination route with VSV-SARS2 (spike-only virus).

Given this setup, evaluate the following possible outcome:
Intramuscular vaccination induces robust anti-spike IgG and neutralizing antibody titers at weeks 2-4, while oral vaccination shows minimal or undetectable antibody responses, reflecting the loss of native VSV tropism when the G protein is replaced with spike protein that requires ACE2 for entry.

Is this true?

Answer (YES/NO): NO